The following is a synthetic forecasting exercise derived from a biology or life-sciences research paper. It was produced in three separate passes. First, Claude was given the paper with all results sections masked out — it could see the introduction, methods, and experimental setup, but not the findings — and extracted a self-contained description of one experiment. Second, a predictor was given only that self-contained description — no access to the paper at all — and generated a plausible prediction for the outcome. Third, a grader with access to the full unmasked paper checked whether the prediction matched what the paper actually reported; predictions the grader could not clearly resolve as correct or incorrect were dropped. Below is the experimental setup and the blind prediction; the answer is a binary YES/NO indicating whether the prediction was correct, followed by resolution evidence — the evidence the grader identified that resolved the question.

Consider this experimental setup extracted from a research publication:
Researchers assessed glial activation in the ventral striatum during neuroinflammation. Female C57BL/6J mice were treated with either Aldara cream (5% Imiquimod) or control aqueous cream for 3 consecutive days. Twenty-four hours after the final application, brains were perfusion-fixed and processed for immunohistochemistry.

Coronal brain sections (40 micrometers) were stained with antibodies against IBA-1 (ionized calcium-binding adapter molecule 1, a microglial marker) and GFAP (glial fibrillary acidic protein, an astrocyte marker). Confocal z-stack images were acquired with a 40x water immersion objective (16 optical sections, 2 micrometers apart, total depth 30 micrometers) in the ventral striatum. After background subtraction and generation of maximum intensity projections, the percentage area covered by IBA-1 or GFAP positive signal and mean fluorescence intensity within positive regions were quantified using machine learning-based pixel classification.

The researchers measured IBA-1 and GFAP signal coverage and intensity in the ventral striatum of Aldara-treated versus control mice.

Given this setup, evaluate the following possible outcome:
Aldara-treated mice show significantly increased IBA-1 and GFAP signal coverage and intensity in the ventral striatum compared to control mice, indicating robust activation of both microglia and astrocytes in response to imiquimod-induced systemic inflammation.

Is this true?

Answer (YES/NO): NO